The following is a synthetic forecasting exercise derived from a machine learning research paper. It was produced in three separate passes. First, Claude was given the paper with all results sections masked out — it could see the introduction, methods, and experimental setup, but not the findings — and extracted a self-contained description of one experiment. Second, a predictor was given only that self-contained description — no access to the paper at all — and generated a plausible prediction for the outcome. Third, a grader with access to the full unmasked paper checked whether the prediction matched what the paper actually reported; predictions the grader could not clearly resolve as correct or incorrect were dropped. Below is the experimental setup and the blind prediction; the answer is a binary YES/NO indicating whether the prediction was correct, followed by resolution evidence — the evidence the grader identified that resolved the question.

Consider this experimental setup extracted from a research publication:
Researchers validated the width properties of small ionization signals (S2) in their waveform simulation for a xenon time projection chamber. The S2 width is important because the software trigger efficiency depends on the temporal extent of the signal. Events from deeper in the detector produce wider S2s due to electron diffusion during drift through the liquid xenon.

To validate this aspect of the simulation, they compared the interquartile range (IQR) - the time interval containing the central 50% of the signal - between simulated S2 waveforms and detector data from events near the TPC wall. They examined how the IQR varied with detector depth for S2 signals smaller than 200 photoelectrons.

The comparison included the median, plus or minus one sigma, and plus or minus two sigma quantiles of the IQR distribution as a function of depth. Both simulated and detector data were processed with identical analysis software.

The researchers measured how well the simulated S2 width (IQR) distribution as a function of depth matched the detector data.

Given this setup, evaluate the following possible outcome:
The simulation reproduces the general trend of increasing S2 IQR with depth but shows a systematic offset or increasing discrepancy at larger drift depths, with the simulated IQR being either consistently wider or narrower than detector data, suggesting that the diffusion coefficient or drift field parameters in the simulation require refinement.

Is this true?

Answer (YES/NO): NO